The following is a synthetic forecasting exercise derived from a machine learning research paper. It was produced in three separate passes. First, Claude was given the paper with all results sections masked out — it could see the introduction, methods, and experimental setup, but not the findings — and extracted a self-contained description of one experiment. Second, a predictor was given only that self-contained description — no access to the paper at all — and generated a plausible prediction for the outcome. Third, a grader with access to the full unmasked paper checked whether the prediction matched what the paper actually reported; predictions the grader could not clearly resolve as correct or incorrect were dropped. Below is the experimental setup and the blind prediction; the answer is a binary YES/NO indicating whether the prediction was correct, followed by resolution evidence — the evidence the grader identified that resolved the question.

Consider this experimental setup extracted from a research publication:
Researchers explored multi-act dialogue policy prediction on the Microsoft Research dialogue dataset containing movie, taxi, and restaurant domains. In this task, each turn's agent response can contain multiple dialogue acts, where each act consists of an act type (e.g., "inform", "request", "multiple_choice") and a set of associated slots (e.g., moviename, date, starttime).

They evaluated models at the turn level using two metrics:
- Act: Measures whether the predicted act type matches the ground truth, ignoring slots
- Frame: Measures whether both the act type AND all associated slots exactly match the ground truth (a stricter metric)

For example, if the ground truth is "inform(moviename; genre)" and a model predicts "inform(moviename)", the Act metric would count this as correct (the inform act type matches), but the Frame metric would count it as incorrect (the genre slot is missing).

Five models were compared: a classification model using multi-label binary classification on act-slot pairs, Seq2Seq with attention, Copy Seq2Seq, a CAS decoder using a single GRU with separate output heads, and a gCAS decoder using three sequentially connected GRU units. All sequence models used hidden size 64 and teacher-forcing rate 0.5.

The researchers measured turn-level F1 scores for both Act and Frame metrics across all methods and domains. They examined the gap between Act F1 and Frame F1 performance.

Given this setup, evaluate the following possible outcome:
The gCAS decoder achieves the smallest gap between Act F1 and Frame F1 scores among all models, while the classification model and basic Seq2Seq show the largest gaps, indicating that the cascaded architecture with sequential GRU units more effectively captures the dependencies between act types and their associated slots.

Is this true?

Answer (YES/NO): NO